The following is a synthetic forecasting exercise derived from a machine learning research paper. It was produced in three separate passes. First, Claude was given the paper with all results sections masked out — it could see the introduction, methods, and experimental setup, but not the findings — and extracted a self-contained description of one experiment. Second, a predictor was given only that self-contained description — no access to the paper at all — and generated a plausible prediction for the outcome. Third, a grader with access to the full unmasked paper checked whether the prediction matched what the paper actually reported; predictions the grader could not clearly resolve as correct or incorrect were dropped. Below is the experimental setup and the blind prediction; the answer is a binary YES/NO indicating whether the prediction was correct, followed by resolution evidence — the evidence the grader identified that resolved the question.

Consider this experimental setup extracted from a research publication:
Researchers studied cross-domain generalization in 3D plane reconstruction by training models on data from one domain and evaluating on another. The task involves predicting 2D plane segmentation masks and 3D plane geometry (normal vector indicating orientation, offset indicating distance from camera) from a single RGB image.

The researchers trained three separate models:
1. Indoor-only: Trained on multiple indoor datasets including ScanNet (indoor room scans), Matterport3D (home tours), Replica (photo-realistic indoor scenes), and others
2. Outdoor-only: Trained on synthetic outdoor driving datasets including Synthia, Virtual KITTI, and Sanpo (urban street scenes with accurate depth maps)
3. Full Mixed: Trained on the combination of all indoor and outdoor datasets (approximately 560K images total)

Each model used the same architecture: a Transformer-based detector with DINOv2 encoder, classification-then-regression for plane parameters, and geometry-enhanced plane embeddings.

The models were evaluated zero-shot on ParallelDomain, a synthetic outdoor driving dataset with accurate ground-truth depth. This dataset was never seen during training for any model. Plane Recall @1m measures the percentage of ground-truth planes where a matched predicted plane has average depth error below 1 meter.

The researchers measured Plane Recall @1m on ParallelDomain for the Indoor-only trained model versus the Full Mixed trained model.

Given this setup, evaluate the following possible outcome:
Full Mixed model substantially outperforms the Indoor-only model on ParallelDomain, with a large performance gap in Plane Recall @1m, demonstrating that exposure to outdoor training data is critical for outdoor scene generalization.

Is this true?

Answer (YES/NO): YES